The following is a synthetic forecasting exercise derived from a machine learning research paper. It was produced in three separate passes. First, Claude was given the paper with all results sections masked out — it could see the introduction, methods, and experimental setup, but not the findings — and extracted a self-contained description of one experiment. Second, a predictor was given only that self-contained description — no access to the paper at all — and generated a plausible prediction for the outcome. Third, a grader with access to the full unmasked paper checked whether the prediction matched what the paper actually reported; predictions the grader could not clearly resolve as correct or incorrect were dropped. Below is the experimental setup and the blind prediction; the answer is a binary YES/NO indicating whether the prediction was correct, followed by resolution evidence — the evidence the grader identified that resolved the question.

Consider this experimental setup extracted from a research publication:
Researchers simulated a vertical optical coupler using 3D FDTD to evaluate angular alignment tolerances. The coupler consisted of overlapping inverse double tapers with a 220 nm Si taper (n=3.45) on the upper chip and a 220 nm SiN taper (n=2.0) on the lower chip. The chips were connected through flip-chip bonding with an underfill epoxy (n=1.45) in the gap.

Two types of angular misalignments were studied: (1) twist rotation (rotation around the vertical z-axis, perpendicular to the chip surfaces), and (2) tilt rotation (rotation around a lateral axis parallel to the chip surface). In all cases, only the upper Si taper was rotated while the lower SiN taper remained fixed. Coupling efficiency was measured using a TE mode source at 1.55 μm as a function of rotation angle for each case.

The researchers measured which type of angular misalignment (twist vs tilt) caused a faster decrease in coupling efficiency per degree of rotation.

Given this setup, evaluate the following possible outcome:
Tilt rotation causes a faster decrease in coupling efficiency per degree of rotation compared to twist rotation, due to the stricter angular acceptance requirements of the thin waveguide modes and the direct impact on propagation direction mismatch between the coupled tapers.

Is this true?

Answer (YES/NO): YES